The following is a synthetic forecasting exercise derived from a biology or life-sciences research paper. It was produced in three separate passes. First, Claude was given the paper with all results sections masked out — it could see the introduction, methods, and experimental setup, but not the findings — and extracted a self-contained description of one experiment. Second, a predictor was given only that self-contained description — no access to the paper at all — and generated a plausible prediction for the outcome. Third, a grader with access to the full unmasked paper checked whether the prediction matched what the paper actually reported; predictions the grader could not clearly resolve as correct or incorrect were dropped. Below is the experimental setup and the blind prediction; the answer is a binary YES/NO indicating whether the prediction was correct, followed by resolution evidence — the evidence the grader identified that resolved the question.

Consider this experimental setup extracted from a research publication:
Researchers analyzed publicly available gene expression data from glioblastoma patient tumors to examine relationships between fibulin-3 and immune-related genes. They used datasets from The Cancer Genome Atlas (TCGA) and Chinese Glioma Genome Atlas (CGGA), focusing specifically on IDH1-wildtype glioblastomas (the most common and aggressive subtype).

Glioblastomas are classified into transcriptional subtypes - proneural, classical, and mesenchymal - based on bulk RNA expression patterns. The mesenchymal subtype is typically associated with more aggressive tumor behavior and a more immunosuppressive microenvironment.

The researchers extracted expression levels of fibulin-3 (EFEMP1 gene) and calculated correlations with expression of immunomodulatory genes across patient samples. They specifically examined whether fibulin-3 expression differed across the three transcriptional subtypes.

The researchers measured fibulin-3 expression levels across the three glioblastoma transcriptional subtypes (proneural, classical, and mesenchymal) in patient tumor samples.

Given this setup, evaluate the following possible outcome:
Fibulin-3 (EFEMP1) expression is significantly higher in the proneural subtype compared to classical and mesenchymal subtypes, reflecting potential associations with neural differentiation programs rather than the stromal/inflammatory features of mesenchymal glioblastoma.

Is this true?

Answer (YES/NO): NO